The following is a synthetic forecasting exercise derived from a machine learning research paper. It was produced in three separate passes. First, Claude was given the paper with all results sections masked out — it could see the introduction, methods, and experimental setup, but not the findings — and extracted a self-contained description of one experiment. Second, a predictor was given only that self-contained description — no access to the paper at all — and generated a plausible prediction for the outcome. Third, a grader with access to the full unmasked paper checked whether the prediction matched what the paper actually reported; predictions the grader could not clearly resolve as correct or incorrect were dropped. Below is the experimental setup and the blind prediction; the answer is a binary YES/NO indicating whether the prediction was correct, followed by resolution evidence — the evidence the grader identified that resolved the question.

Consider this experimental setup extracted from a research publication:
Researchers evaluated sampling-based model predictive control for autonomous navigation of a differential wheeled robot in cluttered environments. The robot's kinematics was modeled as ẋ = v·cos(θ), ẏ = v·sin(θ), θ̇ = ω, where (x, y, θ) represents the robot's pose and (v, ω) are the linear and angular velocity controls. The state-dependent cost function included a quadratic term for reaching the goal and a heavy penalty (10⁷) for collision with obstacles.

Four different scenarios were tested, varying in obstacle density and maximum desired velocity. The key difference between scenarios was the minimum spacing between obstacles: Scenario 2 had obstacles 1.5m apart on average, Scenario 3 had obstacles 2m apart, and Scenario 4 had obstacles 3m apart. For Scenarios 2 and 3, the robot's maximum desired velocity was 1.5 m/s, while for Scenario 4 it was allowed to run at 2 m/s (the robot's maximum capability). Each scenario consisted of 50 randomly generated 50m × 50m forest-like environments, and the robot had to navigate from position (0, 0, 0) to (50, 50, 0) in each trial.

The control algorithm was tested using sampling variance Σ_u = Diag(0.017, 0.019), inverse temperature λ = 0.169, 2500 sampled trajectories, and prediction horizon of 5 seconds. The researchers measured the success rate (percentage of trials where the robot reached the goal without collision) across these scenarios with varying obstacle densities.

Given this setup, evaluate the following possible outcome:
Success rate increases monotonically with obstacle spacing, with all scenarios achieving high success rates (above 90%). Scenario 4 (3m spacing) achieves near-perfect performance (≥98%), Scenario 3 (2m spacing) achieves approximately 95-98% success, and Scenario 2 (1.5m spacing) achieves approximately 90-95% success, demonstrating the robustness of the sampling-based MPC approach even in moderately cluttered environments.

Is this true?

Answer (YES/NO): NO